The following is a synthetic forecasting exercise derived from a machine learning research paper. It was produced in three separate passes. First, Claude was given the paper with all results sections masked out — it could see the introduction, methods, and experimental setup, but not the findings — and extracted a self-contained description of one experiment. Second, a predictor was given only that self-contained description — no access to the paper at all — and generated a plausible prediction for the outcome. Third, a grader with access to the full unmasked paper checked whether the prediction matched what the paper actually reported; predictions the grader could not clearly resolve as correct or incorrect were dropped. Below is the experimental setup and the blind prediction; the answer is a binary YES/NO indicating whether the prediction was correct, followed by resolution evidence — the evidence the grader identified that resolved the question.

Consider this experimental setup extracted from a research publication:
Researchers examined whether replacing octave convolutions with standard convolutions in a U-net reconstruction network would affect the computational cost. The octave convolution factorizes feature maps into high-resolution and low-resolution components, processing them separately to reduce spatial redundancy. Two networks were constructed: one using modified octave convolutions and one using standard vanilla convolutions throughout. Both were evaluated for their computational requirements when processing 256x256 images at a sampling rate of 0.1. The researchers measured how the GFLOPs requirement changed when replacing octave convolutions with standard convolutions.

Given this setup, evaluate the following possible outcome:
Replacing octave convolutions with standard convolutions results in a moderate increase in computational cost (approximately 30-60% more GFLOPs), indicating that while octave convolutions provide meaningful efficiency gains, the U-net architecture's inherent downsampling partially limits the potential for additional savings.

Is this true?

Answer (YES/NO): NO